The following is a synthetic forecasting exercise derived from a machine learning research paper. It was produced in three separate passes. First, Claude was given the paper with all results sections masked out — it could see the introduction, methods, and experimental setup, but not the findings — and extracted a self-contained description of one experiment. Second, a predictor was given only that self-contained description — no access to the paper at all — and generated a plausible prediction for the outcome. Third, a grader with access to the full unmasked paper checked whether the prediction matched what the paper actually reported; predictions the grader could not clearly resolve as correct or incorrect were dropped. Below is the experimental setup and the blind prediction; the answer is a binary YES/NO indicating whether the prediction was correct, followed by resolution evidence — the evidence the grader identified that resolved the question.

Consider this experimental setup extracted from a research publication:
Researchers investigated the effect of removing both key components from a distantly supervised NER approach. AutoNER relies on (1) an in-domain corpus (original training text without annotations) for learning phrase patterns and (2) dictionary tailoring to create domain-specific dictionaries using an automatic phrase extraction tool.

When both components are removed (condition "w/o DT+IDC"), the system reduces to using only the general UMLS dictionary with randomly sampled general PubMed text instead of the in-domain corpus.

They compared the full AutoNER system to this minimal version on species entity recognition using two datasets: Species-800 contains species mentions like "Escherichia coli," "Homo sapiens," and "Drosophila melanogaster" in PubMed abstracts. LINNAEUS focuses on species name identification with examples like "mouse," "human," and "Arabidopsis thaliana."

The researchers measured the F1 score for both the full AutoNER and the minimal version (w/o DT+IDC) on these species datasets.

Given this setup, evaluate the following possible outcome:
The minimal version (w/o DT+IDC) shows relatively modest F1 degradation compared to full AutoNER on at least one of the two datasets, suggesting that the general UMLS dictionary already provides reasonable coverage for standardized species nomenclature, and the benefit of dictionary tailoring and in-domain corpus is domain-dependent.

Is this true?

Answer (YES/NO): NO